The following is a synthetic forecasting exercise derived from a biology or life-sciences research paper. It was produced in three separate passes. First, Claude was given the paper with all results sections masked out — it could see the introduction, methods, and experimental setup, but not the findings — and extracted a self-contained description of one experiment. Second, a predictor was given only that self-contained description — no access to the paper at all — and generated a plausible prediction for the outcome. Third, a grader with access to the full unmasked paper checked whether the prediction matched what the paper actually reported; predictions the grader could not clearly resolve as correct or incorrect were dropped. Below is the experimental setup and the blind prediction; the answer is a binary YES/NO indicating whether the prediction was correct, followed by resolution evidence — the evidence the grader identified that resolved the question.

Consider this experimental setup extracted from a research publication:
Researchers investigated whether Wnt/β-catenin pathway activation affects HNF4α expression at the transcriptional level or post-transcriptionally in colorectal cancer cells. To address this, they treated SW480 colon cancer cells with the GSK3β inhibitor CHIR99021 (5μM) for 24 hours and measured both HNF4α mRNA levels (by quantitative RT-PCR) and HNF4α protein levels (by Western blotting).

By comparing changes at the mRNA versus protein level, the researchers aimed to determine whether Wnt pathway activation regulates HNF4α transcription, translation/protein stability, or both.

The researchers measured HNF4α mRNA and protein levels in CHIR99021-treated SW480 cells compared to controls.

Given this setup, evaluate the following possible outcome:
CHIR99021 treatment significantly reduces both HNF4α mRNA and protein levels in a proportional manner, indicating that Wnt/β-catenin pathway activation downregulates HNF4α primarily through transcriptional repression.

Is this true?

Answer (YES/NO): NO